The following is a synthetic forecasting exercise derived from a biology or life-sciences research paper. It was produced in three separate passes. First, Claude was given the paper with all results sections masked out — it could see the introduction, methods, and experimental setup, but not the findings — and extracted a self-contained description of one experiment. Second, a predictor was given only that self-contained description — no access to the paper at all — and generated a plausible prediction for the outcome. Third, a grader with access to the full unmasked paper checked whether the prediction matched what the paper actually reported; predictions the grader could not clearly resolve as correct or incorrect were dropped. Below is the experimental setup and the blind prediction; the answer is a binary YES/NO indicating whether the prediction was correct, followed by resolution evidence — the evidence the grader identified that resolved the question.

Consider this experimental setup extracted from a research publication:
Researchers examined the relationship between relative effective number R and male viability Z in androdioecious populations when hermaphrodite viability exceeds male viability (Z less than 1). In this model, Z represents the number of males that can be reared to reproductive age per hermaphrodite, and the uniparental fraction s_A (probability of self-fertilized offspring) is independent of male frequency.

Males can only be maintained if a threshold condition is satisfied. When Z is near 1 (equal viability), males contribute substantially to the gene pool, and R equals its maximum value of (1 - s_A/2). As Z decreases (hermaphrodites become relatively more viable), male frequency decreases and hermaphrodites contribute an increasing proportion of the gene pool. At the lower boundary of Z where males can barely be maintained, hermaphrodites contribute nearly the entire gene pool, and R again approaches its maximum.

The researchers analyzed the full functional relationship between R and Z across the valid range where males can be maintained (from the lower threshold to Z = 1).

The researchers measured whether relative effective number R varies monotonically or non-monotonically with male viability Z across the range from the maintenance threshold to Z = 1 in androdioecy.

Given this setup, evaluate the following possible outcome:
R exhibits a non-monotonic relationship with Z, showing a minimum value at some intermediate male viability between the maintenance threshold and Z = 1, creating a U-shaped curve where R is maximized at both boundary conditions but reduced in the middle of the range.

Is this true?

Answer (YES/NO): YES